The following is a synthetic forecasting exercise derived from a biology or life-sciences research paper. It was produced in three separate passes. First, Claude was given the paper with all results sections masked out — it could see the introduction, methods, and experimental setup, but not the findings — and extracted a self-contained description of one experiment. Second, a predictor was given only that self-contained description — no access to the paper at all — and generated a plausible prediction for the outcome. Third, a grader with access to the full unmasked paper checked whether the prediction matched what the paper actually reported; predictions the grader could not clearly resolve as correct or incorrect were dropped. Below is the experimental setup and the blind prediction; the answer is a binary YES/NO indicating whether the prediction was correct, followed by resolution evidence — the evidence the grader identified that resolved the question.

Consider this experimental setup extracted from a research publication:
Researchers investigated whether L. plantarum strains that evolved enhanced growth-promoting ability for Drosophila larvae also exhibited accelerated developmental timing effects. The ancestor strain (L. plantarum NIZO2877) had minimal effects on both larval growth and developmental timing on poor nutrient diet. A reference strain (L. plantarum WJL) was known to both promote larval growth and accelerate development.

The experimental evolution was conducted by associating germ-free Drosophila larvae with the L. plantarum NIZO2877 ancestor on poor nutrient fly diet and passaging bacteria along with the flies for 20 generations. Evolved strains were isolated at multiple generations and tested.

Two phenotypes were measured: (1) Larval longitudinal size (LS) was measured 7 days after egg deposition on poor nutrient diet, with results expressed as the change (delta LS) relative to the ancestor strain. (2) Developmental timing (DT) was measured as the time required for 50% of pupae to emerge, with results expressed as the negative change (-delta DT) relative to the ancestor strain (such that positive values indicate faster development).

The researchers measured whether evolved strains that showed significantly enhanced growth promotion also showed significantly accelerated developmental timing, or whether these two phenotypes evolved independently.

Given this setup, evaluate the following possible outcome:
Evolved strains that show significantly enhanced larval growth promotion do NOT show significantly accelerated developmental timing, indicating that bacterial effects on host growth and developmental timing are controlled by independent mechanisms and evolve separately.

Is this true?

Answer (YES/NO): NO